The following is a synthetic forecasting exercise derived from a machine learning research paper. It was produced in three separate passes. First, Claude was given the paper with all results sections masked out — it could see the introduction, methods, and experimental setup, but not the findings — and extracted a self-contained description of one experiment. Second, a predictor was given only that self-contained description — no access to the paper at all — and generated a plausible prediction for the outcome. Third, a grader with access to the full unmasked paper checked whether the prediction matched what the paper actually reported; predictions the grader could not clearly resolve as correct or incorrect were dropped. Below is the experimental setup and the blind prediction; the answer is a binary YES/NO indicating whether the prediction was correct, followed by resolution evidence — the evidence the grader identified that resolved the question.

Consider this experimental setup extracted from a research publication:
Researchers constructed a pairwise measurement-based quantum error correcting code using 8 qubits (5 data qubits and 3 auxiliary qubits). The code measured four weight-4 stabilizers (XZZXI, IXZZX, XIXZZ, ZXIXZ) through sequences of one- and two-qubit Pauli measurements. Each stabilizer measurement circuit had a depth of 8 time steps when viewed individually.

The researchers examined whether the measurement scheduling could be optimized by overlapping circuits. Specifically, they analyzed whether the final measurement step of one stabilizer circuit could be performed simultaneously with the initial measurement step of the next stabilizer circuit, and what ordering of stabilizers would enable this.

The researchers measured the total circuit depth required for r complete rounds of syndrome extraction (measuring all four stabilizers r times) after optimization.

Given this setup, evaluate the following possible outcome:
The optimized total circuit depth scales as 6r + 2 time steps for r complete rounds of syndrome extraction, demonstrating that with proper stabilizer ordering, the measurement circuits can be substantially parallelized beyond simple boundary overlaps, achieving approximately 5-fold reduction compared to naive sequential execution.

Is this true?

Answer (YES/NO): NO